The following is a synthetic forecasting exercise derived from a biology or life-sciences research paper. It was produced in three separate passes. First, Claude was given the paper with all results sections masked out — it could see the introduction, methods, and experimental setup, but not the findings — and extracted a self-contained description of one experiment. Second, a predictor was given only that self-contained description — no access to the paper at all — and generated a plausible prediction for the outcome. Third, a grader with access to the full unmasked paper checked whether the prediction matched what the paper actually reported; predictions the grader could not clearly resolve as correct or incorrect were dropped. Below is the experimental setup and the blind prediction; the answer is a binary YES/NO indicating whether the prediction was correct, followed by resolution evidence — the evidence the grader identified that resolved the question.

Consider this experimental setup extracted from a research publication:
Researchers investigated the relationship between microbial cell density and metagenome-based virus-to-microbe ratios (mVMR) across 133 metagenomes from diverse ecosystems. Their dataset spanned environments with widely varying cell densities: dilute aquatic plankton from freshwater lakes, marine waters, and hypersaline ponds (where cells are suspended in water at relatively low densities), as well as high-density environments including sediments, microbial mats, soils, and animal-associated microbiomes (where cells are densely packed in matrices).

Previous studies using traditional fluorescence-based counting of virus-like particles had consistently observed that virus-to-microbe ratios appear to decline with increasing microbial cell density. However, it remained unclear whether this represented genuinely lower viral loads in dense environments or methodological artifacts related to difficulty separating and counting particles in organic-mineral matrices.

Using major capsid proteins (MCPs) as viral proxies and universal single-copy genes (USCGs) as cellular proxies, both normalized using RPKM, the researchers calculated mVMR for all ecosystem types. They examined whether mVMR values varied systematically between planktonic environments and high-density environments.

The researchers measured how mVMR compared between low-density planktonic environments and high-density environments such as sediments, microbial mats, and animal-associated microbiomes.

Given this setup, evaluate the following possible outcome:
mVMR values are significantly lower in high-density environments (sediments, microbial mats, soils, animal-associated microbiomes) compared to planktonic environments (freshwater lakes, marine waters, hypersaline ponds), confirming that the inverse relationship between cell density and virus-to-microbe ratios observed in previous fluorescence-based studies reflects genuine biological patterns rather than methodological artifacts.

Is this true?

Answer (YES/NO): YES